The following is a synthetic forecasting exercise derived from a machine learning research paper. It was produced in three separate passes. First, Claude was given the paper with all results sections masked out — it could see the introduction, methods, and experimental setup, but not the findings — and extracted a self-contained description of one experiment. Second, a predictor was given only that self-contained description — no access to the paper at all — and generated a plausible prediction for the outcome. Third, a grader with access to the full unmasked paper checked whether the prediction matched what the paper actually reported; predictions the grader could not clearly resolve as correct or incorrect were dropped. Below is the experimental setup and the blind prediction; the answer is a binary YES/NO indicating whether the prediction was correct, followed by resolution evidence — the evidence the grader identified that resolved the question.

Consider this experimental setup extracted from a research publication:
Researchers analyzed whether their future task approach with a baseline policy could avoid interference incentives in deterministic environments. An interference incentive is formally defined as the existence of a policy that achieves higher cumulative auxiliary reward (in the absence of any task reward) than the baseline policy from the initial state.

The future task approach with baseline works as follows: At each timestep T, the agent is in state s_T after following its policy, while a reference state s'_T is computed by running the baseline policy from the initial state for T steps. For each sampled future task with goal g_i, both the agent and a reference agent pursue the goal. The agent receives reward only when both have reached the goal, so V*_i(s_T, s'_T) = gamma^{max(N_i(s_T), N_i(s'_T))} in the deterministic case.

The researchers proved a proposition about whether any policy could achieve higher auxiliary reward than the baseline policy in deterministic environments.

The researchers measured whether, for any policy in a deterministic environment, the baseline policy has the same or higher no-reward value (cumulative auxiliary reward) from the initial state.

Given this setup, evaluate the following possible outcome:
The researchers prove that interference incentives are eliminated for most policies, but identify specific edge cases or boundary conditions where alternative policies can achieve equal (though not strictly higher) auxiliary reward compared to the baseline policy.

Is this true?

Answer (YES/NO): NO